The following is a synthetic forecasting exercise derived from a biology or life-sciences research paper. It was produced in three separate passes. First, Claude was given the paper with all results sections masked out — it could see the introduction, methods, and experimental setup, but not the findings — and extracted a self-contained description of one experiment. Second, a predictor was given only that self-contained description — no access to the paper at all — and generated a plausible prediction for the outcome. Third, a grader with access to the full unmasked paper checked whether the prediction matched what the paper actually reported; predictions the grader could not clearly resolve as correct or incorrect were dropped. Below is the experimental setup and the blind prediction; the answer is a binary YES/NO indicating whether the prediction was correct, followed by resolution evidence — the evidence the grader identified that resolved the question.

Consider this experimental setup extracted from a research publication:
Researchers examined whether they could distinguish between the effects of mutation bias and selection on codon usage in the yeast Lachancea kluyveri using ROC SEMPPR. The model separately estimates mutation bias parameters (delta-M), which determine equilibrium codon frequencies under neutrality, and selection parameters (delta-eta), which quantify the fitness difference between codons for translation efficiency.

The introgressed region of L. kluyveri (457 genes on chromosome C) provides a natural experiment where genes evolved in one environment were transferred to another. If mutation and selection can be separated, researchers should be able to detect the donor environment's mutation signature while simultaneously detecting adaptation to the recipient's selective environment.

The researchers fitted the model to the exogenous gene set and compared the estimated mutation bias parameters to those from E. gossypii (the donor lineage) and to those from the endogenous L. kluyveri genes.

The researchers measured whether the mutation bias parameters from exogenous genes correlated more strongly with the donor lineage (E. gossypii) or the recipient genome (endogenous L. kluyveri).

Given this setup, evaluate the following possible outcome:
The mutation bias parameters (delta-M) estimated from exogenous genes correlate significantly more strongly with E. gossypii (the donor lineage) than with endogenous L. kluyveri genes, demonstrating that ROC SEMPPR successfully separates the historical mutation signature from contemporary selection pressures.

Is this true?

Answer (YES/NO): YES